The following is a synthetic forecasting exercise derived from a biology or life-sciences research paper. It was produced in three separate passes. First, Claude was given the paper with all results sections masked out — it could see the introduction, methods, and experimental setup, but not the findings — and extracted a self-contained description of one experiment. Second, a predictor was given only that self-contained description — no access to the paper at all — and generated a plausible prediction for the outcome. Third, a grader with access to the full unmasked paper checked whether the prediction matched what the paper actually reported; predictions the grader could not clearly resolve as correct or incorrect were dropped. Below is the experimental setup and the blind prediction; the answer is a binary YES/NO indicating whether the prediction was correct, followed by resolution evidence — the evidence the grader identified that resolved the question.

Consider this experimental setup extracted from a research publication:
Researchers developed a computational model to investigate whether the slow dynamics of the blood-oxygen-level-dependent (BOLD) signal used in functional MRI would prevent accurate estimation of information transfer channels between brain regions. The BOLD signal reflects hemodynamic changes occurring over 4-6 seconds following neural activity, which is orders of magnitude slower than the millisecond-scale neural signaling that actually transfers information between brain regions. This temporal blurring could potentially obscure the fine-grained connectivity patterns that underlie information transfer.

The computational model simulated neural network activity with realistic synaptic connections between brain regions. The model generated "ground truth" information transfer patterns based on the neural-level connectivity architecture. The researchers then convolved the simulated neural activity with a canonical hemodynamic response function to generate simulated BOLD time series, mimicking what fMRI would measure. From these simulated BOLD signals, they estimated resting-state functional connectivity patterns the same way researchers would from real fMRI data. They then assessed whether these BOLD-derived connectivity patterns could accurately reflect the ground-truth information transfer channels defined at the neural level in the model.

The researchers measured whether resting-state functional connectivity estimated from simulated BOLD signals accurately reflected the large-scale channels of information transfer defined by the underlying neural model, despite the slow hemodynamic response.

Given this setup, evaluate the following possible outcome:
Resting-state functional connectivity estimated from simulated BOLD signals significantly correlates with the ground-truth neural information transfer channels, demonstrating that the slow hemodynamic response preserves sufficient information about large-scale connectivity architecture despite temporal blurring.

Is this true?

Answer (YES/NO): YES